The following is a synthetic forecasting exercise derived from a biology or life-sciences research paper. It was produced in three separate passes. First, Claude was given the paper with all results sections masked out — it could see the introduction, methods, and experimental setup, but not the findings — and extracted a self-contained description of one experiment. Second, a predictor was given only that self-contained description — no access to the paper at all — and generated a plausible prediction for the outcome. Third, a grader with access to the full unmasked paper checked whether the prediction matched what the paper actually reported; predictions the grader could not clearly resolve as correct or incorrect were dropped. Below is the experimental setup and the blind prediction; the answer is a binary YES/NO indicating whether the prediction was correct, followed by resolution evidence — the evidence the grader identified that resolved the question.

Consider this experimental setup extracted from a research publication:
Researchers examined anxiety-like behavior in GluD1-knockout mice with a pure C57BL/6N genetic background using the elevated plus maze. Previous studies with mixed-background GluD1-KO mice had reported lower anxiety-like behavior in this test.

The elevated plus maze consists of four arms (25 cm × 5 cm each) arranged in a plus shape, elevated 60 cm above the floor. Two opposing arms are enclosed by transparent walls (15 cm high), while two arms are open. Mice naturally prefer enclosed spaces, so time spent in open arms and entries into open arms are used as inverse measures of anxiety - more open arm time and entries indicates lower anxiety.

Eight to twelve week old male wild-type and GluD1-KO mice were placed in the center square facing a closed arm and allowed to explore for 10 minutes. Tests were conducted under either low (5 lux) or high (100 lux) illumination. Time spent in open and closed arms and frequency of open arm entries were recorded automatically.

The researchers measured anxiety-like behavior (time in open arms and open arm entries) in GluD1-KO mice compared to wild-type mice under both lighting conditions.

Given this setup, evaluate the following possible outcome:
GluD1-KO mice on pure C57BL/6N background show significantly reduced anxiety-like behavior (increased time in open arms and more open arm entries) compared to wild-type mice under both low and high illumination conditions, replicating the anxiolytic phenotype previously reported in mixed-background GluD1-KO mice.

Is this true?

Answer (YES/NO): NO